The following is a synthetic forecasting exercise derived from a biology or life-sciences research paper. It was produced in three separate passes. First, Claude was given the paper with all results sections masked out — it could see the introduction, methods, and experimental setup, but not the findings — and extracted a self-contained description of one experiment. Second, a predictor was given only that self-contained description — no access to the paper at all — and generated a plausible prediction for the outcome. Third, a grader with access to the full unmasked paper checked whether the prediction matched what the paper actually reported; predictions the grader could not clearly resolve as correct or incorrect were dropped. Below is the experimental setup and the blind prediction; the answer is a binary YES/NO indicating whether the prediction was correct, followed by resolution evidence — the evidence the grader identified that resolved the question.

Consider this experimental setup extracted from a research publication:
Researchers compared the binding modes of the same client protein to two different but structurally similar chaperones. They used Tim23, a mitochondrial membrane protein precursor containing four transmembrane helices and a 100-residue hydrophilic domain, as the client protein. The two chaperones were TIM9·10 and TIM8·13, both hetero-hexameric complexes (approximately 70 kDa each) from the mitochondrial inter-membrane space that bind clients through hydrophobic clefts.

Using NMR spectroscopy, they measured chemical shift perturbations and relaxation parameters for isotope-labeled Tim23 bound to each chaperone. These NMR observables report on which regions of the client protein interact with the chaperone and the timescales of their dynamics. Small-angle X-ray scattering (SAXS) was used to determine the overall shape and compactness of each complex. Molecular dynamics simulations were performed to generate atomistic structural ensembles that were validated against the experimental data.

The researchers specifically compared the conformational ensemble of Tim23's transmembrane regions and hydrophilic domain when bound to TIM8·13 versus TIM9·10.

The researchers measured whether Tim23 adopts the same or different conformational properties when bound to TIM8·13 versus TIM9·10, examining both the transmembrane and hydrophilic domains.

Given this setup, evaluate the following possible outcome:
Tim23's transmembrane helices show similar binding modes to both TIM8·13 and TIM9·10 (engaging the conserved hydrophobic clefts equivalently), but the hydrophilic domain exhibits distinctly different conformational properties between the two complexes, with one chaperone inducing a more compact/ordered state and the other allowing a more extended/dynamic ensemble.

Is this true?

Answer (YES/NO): YES